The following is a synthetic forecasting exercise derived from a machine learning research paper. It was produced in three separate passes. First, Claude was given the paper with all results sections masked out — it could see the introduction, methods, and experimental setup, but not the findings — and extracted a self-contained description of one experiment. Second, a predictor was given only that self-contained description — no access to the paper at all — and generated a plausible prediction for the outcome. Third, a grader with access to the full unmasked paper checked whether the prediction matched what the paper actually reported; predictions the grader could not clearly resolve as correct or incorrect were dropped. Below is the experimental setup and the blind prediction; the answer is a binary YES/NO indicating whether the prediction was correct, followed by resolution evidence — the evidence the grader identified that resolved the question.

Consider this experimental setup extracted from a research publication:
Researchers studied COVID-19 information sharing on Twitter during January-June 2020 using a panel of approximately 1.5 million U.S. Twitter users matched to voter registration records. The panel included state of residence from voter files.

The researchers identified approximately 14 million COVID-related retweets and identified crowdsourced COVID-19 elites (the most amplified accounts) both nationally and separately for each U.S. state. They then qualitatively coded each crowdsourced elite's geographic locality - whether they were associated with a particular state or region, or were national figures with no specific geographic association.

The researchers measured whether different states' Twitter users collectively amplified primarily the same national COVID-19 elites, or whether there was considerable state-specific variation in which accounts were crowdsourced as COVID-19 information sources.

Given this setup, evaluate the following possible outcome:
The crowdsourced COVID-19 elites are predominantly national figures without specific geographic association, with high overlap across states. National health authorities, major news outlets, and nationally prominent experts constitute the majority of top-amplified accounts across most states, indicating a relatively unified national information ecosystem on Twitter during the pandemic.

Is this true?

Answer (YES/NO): NO